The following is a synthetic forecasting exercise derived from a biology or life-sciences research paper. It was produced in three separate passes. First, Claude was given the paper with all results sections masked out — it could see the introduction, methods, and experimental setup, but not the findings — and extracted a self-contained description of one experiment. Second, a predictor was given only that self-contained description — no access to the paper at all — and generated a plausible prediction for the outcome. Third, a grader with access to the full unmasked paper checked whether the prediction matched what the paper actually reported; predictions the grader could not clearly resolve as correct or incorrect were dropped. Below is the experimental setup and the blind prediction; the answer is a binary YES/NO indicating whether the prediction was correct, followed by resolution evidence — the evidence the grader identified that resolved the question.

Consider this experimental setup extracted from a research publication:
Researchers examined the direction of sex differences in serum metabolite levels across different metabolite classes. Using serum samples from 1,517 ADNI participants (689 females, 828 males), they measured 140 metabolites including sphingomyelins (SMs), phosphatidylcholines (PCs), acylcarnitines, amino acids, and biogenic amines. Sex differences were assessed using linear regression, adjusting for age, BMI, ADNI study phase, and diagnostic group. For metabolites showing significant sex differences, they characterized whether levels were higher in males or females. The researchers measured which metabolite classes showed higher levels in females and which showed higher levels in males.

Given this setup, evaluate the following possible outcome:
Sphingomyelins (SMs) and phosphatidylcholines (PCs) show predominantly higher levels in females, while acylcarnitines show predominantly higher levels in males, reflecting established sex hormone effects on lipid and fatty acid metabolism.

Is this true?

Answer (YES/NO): YES